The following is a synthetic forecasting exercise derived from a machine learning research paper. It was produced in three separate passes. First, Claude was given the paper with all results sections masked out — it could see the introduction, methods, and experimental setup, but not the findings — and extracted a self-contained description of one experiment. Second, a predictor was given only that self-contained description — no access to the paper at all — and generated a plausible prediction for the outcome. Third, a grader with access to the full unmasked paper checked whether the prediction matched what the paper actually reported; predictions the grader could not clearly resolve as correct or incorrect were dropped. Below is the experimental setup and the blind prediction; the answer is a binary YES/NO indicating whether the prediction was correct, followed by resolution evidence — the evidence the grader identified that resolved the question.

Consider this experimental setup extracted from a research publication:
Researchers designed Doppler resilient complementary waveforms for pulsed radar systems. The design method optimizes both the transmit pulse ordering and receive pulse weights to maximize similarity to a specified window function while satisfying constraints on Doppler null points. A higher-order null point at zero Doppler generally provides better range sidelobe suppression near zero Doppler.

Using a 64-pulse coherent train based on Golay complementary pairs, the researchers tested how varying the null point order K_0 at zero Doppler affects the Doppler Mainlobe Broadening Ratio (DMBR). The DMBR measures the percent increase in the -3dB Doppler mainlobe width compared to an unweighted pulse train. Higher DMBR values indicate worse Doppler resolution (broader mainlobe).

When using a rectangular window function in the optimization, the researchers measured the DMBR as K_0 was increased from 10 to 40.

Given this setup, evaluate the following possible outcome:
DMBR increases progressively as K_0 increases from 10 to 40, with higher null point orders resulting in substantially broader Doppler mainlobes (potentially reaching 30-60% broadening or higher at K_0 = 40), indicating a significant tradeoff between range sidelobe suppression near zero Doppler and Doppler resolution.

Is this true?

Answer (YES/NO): YES